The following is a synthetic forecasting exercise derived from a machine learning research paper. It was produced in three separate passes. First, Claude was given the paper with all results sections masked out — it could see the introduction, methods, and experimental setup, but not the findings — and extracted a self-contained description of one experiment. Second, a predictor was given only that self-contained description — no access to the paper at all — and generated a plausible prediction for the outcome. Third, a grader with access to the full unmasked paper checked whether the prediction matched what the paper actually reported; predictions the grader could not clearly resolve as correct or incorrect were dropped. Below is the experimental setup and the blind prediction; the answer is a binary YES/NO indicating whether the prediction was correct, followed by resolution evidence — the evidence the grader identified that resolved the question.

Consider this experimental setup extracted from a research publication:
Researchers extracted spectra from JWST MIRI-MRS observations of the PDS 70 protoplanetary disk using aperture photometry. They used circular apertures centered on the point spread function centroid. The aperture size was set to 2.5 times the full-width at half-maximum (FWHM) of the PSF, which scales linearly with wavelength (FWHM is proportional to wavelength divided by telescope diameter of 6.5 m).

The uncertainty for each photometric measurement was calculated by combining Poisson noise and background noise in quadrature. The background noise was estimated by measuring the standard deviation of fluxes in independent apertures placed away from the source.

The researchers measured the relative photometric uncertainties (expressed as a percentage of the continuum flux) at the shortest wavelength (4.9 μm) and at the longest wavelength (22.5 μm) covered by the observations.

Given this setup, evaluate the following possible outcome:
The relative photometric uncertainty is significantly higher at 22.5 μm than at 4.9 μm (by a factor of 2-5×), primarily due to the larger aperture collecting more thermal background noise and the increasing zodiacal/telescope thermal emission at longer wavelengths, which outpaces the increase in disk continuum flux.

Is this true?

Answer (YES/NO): NO